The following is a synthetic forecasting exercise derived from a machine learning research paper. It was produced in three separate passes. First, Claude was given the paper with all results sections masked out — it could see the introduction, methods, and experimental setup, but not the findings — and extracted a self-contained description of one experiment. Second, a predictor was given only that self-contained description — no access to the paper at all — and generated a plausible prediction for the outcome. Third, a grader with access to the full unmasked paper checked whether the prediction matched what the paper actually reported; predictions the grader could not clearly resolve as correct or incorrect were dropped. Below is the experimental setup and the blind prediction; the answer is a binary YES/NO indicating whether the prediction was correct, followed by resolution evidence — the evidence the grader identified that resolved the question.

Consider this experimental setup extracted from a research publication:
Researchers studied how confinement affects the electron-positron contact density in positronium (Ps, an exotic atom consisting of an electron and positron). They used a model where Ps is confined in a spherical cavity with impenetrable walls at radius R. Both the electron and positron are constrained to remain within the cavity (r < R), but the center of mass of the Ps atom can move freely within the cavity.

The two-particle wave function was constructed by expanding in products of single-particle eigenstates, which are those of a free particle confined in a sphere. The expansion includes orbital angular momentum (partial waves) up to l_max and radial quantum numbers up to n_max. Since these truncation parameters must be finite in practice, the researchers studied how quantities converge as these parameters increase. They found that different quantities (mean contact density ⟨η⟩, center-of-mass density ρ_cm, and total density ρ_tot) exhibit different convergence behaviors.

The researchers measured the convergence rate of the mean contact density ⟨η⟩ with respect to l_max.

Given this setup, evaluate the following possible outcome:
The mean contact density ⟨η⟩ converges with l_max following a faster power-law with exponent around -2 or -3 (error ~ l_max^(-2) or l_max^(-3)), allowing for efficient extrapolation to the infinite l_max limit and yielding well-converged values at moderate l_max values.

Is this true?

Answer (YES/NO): NO